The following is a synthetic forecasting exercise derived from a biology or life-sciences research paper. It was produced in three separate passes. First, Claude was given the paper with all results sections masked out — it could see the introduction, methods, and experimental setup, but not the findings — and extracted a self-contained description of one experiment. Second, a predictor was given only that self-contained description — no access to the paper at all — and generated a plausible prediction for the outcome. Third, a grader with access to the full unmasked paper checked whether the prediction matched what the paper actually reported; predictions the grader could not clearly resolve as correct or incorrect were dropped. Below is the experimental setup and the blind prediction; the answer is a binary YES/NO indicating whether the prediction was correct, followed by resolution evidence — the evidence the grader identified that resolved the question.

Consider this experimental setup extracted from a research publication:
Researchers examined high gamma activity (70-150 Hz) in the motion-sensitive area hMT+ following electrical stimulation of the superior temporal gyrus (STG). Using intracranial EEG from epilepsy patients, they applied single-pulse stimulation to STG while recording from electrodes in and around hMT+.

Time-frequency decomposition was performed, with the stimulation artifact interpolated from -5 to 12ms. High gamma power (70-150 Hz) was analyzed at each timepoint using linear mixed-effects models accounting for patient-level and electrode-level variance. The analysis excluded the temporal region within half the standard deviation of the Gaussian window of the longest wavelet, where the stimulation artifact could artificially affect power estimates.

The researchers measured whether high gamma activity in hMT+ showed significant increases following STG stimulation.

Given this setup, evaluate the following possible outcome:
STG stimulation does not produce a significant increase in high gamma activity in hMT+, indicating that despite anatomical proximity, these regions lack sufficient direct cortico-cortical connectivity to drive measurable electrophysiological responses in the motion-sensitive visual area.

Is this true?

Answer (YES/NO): NO